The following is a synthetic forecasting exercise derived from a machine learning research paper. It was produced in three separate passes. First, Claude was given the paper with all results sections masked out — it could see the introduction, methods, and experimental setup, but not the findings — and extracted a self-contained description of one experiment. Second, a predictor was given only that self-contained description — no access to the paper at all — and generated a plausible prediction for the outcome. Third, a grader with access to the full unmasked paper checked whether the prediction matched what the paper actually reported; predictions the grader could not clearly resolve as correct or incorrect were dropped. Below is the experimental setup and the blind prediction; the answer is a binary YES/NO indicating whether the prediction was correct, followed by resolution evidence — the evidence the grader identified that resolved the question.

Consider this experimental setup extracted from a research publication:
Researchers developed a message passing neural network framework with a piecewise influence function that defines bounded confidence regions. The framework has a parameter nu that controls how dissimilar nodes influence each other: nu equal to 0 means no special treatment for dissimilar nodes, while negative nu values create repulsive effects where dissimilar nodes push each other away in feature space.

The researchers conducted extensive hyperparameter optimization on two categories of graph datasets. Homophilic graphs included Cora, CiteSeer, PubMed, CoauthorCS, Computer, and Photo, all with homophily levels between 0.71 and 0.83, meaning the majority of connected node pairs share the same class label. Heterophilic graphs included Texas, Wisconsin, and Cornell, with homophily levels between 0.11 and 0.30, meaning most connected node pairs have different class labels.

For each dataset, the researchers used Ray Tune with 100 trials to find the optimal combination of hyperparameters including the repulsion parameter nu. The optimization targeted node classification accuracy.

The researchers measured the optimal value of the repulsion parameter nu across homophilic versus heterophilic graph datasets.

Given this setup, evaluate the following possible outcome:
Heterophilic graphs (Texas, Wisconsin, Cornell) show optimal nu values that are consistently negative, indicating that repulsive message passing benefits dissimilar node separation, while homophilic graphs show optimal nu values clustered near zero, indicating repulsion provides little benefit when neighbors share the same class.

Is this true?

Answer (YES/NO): NO